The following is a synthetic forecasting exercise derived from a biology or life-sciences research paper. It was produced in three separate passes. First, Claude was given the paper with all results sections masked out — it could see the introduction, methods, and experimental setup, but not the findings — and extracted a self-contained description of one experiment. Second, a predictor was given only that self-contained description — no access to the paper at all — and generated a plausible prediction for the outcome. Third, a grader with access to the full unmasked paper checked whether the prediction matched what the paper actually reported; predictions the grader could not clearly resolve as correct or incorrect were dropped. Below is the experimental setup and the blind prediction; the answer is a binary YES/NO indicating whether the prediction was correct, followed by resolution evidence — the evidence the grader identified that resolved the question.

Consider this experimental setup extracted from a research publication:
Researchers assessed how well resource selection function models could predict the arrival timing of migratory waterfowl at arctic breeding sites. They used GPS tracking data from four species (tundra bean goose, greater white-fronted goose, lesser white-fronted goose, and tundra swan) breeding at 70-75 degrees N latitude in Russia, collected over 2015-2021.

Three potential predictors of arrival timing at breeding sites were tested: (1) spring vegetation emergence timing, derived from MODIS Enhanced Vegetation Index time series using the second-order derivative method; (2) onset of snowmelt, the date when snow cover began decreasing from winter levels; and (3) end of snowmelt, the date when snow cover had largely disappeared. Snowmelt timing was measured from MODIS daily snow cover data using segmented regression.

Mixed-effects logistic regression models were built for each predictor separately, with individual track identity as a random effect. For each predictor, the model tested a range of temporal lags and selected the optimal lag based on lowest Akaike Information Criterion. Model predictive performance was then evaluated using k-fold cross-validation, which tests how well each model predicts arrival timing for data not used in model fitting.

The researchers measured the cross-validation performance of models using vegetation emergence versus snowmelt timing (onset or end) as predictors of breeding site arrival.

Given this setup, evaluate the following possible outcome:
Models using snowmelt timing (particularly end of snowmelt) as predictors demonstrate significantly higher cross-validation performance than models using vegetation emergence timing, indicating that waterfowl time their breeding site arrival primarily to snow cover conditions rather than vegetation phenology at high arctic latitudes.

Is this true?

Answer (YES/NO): NO